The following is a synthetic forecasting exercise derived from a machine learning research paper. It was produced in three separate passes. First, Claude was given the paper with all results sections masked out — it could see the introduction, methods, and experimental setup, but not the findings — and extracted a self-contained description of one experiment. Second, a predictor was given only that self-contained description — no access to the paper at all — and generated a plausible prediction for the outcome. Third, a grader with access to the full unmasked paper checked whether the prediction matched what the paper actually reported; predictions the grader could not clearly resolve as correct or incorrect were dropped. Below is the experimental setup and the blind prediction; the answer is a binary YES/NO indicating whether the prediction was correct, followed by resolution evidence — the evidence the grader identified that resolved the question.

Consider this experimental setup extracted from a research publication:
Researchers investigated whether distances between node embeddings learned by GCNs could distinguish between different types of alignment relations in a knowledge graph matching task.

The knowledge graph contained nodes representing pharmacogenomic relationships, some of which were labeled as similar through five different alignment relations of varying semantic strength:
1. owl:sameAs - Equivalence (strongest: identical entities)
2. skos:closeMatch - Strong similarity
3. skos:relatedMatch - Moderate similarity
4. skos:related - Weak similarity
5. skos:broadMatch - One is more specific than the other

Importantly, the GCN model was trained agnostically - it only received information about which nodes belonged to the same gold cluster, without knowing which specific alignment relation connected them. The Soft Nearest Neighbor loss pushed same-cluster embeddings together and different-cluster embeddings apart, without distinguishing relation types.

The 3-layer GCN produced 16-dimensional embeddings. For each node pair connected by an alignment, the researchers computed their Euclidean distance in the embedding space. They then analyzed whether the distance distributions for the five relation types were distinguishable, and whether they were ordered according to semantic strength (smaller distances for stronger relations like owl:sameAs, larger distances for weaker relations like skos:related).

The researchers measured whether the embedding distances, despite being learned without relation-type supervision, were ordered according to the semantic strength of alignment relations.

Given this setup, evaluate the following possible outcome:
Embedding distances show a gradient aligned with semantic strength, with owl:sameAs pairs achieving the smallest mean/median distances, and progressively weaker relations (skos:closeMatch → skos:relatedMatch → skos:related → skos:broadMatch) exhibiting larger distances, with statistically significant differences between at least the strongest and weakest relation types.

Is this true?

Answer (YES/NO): NO